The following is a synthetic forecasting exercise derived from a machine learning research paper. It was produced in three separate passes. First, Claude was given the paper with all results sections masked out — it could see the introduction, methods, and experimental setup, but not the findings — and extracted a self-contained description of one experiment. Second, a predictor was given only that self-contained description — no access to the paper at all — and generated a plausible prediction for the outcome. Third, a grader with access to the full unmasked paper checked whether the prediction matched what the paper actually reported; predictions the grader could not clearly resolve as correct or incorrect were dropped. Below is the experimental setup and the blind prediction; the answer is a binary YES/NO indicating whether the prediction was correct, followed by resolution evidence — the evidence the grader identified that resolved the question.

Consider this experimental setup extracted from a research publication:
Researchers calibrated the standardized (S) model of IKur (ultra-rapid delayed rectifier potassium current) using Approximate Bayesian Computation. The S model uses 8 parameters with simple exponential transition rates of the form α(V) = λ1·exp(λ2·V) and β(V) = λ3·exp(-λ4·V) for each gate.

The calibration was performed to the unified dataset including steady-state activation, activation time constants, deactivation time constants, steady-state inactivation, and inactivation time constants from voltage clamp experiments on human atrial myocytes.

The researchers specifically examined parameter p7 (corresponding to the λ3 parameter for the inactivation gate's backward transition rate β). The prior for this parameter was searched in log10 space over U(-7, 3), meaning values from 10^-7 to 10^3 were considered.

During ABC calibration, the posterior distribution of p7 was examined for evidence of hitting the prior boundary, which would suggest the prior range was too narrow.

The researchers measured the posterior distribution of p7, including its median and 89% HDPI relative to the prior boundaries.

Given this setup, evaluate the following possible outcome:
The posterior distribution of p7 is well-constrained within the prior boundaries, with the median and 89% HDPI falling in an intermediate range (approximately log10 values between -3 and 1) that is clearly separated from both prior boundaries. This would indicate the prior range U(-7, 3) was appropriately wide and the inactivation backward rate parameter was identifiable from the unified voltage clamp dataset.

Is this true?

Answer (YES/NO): NO